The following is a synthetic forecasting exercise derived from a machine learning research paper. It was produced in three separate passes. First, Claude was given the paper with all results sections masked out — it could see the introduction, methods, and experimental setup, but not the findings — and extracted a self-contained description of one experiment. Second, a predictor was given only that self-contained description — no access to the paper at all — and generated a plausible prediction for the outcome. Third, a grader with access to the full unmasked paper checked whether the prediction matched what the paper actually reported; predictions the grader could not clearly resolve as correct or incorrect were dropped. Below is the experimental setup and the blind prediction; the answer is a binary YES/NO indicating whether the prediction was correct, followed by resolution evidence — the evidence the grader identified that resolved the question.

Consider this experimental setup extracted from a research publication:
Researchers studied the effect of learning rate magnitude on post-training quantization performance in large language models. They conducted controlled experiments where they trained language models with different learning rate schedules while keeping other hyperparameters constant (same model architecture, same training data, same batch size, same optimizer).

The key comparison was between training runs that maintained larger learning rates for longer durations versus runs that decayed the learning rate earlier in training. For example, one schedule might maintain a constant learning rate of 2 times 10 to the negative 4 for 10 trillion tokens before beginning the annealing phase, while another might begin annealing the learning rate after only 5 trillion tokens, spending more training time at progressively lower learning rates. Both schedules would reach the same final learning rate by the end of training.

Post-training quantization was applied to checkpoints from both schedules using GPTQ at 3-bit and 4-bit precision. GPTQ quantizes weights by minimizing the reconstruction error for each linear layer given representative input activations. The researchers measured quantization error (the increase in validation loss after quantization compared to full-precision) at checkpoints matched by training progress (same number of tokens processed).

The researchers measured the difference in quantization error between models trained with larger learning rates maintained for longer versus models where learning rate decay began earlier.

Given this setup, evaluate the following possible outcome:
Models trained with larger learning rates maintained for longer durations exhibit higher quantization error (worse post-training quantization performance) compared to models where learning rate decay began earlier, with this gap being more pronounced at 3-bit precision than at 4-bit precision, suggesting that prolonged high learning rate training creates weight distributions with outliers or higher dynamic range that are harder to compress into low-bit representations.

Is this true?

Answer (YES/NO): NO